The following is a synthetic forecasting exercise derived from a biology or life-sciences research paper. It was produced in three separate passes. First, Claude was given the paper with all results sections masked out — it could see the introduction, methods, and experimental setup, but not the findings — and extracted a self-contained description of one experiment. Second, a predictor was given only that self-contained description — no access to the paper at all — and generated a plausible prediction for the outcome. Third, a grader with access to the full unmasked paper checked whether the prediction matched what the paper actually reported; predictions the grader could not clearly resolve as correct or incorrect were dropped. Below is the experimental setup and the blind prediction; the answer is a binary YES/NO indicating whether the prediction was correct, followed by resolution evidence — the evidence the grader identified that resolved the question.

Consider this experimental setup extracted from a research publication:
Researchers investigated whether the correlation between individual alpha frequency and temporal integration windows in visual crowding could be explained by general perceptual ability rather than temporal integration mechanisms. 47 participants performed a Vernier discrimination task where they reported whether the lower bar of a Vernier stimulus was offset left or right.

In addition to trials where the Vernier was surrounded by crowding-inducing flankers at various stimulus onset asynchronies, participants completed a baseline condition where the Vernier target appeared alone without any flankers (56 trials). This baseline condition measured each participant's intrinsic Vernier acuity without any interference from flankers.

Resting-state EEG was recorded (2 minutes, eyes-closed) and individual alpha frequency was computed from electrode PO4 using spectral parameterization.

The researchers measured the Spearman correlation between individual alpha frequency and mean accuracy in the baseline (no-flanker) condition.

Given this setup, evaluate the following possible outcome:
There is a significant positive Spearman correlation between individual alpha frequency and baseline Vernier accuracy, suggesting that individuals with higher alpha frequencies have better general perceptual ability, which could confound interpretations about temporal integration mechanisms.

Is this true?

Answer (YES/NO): NO